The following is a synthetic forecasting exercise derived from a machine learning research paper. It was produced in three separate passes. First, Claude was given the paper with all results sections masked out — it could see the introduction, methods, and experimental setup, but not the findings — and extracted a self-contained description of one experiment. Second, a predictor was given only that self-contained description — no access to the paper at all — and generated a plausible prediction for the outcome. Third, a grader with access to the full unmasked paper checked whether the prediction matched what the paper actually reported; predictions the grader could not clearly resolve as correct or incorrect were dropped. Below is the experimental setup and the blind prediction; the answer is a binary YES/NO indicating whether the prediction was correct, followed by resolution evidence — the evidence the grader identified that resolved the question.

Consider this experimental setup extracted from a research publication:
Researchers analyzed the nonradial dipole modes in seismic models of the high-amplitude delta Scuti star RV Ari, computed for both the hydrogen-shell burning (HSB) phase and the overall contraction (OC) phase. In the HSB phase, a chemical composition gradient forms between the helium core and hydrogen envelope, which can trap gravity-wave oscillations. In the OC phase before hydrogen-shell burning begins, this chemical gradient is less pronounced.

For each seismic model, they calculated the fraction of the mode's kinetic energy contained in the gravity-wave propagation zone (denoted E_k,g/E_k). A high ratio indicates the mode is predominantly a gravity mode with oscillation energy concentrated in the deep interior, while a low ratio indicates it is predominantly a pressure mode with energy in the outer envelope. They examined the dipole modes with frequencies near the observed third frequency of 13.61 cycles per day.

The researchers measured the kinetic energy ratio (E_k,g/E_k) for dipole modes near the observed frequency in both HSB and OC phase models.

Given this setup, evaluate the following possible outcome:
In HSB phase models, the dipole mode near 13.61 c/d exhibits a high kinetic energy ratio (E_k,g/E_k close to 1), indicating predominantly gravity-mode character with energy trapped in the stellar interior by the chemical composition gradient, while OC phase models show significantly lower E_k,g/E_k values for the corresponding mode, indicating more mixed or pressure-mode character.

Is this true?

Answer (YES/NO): YES